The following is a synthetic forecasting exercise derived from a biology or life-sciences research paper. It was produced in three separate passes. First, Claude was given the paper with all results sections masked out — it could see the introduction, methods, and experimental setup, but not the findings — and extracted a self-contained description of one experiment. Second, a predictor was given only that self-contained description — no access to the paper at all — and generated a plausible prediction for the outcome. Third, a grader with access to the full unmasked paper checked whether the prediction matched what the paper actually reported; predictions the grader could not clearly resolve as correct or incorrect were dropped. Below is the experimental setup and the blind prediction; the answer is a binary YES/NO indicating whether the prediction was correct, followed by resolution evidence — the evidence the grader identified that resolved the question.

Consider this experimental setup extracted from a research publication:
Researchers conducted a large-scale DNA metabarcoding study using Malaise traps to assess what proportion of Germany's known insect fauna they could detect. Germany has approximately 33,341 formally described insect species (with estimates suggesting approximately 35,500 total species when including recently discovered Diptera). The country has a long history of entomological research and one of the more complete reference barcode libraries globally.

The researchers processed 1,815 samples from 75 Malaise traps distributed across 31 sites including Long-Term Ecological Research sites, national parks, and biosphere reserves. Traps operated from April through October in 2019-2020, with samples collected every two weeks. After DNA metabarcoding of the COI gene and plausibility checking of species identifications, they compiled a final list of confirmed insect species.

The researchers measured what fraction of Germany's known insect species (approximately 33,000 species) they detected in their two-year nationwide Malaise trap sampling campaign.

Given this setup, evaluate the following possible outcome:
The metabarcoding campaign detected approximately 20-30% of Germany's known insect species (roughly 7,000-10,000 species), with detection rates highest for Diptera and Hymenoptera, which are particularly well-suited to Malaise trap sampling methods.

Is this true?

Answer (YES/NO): NO